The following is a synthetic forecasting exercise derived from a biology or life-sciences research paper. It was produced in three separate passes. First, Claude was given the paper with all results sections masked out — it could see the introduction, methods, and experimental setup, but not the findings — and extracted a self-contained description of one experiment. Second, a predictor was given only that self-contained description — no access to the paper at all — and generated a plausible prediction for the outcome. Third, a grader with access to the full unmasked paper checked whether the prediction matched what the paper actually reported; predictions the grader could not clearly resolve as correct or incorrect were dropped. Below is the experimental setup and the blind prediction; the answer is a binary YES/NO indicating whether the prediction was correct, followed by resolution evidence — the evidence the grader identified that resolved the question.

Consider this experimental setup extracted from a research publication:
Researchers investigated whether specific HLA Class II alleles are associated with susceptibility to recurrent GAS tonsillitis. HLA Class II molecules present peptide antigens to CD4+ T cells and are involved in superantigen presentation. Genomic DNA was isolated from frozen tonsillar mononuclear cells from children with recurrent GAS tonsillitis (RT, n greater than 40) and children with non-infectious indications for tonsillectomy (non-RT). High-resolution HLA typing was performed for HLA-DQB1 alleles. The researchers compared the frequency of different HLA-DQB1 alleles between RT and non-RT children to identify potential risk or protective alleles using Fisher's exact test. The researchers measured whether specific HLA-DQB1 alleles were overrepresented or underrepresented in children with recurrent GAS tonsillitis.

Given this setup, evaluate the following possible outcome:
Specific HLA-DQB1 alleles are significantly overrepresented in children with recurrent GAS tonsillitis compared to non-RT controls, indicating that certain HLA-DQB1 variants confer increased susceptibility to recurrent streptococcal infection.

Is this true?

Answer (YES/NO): NO